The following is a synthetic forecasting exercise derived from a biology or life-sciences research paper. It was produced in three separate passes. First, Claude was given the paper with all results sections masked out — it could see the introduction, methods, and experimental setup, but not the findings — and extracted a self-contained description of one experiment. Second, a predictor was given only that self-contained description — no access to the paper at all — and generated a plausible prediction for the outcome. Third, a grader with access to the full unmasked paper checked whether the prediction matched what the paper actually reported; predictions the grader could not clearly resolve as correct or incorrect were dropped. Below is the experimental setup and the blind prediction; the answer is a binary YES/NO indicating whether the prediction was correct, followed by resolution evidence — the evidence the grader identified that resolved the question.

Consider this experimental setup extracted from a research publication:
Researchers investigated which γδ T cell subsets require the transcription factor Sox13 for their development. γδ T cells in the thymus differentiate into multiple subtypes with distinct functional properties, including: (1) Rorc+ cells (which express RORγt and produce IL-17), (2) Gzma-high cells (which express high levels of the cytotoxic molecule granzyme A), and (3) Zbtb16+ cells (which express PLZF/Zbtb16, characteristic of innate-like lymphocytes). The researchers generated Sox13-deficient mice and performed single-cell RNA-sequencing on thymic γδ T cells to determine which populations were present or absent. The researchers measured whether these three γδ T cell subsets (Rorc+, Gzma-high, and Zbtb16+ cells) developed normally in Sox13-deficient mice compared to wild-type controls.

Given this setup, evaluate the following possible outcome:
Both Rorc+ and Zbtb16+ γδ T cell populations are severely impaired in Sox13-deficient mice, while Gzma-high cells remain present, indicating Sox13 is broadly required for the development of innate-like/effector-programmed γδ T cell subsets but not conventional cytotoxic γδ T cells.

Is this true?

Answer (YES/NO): NO